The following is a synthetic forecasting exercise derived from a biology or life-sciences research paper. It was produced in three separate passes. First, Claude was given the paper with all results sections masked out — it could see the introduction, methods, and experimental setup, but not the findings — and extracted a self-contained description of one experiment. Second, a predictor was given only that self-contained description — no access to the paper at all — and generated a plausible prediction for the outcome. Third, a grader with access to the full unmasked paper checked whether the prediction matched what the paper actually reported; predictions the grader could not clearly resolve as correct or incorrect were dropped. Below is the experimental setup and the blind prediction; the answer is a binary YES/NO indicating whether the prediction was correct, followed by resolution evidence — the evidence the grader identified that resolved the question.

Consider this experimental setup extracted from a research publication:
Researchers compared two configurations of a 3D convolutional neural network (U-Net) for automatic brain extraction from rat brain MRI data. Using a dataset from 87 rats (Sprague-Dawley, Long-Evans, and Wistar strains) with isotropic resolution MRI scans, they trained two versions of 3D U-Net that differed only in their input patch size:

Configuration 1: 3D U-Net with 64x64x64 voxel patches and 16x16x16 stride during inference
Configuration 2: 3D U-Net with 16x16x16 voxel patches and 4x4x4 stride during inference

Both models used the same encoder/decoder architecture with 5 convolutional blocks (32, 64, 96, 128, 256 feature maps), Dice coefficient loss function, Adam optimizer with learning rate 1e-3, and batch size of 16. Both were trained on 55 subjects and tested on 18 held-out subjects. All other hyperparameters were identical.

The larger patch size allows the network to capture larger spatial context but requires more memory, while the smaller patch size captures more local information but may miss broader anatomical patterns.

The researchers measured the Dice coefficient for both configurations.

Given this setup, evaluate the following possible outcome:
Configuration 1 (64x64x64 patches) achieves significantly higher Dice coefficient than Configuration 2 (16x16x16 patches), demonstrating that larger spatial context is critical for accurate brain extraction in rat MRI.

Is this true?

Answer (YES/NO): YES